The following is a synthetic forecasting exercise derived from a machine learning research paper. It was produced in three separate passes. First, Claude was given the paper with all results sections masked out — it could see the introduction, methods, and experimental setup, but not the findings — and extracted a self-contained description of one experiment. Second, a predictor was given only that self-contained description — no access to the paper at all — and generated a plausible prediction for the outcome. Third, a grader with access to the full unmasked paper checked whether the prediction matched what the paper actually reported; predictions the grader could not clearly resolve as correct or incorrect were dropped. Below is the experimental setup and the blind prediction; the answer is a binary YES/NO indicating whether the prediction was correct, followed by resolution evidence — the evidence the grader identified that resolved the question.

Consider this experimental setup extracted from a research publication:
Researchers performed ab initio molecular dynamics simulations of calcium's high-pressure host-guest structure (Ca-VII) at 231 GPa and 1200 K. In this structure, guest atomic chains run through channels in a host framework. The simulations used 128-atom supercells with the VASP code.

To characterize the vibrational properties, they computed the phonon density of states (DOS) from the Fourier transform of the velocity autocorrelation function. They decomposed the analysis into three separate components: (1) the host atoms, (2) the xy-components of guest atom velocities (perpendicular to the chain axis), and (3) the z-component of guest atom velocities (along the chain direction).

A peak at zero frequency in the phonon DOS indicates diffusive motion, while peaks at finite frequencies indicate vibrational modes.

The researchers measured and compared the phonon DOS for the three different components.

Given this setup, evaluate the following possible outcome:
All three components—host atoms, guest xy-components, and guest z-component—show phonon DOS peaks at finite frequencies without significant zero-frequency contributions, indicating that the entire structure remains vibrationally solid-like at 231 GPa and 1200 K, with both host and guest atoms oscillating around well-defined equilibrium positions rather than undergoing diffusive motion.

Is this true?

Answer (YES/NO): NO